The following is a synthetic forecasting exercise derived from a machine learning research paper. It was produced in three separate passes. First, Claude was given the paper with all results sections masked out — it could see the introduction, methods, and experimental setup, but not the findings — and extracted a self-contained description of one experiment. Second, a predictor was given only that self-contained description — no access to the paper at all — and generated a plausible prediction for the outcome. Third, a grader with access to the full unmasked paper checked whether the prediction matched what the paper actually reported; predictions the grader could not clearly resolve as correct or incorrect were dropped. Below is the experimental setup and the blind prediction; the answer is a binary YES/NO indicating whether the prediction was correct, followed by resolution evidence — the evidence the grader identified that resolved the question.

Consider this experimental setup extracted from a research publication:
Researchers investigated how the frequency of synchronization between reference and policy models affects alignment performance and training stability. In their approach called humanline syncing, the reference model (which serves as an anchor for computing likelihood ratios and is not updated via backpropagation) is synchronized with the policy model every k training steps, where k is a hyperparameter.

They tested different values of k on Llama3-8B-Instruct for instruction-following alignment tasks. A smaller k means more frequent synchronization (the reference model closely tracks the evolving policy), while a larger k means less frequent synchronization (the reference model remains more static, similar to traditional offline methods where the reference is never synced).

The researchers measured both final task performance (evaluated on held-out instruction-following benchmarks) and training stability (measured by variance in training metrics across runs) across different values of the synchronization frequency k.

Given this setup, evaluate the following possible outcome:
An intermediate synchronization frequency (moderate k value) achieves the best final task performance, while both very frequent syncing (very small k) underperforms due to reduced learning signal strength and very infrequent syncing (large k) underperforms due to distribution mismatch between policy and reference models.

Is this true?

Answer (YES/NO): NO